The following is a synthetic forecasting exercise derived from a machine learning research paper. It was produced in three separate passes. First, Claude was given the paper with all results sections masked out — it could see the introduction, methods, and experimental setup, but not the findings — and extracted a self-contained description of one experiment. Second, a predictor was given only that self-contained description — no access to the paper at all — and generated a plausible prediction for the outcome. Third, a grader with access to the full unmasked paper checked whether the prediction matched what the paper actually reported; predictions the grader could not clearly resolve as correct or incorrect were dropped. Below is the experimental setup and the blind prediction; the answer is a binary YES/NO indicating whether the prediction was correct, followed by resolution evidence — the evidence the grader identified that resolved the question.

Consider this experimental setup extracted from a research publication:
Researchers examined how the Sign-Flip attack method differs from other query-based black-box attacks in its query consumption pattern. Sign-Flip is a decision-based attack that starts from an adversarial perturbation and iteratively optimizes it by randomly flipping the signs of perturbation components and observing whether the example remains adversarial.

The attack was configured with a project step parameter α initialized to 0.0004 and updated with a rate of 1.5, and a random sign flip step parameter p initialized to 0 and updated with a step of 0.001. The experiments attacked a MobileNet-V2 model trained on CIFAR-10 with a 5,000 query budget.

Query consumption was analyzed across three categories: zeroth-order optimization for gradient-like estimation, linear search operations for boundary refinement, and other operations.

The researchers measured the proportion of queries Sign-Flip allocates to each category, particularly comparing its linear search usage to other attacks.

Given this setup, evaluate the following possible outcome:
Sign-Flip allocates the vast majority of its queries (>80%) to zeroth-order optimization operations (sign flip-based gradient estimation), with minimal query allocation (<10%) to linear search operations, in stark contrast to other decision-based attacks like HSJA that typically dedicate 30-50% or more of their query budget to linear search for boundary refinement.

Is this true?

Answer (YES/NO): NO